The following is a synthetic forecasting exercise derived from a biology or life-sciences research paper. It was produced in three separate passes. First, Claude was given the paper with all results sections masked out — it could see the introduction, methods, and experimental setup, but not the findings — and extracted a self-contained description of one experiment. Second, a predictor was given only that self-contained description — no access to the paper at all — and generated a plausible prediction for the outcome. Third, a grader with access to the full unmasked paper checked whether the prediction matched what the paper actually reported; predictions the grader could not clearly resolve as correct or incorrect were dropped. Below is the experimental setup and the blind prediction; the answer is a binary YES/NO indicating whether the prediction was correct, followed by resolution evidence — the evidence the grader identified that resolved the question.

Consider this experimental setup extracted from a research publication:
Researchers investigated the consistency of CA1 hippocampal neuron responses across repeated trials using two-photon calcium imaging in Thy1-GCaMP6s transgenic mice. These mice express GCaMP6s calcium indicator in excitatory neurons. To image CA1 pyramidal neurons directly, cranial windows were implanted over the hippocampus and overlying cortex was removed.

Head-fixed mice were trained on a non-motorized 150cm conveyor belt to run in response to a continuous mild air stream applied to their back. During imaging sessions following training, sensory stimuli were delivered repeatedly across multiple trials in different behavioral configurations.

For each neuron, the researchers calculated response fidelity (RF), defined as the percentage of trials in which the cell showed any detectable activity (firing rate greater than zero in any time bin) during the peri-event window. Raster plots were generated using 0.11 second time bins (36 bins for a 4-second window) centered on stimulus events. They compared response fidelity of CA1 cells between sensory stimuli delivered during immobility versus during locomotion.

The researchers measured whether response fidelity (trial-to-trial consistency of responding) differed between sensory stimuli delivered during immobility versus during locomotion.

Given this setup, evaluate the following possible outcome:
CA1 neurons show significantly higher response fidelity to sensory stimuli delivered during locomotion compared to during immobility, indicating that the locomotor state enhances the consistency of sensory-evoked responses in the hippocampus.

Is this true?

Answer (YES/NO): NO